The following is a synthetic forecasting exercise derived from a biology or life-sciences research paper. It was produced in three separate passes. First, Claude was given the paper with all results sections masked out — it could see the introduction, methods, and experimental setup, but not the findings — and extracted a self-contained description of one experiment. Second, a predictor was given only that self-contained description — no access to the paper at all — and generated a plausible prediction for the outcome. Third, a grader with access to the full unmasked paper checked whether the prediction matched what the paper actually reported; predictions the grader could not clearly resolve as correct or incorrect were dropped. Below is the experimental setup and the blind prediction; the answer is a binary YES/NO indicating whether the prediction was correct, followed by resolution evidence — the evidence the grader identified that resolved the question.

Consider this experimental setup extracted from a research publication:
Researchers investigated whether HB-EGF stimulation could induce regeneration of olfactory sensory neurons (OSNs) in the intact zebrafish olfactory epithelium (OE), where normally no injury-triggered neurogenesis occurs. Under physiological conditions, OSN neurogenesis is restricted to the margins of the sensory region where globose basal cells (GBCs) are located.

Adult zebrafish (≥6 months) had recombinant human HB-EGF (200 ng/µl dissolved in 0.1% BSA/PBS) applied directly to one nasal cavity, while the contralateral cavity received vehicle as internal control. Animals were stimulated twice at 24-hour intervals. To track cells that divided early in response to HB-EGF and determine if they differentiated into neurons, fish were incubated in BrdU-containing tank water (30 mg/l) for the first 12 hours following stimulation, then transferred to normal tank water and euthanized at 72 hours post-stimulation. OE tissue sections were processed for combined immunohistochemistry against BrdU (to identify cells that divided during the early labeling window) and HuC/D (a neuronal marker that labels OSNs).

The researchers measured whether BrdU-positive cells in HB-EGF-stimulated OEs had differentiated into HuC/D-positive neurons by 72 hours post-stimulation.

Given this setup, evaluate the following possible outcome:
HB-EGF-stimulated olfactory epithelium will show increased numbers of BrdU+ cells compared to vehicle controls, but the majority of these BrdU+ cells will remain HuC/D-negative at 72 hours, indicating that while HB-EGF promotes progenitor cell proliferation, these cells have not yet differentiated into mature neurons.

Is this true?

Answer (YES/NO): NO